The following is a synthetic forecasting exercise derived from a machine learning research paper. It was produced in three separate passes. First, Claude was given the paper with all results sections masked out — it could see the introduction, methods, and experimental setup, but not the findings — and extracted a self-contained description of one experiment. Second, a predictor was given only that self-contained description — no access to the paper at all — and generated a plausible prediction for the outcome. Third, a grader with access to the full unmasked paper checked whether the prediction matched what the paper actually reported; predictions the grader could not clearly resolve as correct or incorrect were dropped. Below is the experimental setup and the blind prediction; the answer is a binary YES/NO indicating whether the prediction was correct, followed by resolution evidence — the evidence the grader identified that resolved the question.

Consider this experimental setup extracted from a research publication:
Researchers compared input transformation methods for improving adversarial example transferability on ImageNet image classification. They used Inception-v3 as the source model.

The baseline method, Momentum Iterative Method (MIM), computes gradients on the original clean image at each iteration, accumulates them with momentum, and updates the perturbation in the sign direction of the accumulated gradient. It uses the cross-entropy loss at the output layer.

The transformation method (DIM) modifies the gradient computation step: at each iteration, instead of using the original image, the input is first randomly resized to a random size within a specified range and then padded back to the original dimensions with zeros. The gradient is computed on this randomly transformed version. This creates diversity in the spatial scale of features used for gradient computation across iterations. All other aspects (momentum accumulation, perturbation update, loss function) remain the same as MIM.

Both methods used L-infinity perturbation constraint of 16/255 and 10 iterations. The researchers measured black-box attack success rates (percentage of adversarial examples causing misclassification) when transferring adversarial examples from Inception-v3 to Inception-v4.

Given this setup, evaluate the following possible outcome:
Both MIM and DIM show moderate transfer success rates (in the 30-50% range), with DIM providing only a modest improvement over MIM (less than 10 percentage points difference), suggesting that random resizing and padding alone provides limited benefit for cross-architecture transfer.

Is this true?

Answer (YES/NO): NO